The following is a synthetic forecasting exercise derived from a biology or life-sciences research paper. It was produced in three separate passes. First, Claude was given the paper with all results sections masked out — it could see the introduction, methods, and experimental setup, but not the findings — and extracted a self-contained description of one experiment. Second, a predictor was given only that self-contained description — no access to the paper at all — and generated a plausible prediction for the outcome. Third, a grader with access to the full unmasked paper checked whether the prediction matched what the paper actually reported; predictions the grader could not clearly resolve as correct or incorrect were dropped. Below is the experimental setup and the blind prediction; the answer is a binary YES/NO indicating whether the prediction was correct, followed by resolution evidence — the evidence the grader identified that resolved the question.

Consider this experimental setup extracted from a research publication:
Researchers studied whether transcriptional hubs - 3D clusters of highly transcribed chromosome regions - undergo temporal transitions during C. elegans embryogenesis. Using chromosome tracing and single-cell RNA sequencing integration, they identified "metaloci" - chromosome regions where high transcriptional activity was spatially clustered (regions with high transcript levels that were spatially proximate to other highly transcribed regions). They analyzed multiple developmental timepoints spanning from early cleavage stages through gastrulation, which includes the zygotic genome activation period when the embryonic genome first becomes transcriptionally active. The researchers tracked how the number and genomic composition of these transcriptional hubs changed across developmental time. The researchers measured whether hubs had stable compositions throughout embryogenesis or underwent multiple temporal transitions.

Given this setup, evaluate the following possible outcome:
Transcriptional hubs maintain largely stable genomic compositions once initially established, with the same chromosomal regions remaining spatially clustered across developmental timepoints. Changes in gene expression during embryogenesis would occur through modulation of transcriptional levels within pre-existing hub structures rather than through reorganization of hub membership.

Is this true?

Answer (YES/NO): NO